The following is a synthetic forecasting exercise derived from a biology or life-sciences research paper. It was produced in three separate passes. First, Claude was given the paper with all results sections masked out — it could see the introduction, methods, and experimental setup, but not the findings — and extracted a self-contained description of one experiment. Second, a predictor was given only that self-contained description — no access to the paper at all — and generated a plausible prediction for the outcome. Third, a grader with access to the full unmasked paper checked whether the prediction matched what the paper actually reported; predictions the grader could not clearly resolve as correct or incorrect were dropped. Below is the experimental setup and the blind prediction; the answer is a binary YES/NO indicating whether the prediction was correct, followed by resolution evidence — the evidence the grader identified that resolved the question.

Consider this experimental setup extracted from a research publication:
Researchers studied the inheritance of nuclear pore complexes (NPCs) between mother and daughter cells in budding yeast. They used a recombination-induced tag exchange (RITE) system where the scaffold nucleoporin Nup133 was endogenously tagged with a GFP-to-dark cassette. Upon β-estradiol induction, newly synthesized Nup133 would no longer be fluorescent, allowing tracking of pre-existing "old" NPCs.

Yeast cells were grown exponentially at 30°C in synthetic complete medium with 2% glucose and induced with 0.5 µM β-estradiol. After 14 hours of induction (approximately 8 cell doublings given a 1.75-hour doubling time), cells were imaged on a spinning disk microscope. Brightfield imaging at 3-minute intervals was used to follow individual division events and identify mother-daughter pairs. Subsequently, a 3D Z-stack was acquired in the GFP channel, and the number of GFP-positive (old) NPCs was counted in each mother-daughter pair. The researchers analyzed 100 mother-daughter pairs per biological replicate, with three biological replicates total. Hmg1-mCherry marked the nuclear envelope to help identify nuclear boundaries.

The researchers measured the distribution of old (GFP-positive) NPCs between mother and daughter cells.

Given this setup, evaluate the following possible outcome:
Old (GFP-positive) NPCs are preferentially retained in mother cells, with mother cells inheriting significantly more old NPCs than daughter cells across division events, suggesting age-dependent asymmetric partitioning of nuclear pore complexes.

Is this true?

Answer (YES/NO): NO